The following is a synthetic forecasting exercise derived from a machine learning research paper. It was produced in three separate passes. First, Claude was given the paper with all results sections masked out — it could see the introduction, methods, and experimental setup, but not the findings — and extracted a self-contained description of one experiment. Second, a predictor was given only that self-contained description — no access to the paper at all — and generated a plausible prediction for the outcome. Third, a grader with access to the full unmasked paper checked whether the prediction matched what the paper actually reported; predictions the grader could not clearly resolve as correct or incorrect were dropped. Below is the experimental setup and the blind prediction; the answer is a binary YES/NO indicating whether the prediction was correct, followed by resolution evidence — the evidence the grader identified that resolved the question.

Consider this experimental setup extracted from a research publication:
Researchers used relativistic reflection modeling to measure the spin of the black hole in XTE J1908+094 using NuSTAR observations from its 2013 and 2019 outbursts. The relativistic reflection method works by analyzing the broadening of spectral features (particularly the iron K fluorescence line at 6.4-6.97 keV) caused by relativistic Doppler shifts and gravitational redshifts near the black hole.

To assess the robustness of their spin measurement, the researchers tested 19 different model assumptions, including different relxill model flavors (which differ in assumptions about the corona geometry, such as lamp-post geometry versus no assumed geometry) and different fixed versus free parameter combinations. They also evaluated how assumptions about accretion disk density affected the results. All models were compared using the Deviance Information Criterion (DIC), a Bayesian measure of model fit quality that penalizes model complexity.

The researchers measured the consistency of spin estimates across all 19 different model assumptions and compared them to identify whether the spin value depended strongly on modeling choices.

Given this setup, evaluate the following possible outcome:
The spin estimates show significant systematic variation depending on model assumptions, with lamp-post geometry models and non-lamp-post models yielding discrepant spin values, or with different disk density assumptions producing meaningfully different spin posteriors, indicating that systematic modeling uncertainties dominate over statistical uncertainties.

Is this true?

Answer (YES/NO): NO